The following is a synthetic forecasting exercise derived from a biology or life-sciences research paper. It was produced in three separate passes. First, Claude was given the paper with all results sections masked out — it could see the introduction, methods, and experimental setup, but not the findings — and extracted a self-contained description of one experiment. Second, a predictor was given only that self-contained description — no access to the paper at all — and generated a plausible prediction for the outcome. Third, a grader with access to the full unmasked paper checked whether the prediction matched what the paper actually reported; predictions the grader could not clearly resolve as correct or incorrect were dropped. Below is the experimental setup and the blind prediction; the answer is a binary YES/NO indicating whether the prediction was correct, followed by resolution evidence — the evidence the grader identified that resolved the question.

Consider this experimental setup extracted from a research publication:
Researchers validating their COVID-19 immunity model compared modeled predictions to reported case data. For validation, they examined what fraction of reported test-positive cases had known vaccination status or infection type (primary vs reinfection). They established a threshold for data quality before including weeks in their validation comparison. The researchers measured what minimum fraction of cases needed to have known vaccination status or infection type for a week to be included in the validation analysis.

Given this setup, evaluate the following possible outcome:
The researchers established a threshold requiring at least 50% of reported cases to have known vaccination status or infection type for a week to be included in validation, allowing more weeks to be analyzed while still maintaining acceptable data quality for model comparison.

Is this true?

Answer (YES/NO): YES